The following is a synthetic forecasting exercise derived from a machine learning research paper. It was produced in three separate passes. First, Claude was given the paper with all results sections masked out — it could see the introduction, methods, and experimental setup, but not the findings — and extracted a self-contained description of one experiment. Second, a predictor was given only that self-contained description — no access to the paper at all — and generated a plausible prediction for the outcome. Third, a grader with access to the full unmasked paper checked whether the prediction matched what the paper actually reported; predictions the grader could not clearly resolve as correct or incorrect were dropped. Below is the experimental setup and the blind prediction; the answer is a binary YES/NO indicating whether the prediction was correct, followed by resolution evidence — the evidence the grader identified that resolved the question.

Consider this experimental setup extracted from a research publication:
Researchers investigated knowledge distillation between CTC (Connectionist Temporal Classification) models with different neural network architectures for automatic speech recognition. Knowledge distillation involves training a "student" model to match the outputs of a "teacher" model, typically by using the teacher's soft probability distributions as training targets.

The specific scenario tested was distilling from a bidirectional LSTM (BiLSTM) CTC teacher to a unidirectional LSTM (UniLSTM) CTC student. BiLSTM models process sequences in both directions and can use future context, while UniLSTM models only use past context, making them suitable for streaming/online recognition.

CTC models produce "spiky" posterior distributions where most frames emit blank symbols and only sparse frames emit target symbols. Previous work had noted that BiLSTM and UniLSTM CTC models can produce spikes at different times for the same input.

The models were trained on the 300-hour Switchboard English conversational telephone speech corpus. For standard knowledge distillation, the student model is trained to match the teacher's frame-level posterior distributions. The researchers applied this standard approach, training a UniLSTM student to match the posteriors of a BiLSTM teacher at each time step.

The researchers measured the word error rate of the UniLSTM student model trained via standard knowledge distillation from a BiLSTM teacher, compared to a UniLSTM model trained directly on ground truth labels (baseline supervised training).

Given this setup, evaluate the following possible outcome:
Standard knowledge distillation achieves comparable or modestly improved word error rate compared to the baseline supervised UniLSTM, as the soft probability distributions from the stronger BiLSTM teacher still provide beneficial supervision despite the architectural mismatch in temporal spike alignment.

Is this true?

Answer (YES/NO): NO